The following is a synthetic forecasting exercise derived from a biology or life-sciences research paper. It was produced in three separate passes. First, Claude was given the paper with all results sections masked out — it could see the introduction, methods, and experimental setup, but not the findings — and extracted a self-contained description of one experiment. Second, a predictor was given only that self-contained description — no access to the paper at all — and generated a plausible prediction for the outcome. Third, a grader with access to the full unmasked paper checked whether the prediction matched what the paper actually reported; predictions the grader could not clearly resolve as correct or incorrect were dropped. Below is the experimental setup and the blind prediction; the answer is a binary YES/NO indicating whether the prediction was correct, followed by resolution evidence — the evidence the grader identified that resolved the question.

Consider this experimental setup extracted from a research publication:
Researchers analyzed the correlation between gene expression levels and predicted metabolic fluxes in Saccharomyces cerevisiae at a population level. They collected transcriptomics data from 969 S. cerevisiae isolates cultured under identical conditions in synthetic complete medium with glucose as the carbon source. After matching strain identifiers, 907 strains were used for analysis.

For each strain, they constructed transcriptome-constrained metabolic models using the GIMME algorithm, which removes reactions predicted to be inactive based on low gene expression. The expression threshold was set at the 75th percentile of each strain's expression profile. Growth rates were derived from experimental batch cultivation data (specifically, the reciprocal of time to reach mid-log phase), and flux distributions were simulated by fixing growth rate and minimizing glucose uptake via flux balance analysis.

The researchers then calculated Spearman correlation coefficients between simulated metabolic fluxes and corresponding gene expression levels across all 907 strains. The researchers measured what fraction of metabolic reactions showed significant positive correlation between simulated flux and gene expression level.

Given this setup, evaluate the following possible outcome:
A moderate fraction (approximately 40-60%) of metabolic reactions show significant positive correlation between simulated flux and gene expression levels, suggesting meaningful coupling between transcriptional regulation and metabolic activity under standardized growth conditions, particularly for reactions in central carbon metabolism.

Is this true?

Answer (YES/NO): NO